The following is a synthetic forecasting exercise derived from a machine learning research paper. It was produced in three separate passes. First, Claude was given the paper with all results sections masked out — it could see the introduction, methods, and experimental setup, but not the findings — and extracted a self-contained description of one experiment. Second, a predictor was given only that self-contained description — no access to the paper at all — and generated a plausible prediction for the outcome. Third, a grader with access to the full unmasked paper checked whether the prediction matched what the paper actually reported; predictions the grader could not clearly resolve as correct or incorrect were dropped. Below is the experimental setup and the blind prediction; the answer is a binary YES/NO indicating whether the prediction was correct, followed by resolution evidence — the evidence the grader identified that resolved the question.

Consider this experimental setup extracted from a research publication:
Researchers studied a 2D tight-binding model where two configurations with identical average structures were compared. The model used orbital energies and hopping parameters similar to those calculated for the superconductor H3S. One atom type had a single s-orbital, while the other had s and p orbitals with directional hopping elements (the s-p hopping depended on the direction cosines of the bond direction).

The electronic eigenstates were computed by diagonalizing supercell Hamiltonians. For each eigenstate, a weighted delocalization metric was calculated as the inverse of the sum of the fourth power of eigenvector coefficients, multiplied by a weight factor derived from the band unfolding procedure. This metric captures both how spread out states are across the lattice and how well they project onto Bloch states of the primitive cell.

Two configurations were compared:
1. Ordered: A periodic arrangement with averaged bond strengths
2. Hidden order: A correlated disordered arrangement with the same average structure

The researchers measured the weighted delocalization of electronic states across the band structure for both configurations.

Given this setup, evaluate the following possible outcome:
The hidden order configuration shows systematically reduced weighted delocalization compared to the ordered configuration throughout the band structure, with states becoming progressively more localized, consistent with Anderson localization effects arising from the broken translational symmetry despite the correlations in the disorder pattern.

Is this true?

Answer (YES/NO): NO